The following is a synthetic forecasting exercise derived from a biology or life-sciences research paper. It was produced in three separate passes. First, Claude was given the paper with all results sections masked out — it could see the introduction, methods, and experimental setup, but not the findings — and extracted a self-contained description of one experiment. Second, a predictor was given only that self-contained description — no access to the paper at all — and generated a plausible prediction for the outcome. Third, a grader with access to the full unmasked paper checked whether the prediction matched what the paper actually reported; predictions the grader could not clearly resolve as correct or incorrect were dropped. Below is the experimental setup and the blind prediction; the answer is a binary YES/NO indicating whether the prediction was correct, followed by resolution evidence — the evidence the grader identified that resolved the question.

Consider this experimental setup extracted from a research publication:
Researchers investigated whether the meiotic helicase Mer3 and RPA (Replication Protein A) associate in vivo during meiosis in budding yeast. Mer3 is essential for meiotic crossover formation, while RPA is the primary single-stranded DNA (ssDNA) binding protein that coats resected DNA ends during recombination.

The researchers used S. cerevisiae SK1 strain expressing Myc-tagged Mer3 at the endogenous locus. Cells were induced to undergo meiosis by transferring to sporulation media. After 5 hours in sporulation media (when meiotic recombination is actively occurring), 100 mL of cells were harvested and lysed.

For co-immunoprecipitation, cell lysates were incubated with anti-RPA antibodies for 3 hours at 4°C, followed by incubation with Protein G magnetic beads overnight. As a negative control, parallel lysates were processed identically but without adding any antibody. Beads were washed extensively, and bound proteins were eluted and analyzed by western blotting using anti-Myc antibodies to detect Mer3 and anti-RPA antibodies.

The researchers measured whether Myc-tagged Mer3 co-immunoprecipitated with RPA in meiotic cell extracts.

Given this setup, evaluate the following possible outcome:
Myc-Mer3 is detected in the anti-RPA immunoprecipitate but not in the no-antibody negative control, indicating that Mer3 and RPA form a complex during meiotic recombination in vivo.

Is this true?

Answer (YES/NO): YES